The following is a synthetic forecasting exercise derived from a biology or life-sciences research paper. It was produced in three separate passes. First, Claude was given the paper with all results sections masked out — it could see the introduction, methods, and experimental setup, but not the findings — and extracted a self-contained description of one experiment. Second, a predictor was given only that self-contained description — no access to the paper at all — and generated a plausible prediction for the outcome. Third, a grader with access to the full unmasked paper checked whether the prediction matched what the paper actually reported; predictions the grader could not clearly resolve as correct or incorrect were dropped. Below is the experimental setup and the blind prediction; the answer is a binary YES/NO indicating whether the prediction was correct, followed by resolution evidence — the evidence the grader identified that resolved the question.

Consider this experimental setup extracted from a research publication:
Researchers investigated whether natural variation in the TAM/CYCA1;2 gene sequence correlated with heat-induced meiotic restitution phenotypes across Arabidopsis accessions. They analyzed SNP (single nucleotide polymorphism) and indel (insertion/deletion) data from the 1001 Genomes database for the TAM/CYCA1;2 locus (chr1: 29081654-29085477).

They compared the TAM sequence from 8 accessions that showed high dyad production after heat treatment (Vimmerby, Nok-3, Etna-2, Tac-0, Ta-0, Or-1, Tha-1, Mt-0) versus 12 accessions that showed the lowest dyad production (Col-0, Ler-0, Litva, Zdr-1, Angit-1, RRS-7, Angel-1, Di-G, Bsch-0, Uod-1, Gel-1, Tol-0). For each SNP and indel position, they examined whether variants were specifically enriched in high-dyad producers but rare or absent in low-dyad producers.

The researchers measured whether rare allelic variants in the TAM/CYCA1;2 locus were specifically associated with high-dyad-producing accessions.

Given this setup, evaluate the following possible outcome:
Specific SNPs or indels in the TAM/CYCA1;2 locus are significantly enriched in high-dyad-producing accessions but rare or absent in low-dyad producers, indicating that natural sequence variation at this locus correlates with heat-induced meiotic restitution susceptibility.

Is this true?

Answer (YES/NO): YES